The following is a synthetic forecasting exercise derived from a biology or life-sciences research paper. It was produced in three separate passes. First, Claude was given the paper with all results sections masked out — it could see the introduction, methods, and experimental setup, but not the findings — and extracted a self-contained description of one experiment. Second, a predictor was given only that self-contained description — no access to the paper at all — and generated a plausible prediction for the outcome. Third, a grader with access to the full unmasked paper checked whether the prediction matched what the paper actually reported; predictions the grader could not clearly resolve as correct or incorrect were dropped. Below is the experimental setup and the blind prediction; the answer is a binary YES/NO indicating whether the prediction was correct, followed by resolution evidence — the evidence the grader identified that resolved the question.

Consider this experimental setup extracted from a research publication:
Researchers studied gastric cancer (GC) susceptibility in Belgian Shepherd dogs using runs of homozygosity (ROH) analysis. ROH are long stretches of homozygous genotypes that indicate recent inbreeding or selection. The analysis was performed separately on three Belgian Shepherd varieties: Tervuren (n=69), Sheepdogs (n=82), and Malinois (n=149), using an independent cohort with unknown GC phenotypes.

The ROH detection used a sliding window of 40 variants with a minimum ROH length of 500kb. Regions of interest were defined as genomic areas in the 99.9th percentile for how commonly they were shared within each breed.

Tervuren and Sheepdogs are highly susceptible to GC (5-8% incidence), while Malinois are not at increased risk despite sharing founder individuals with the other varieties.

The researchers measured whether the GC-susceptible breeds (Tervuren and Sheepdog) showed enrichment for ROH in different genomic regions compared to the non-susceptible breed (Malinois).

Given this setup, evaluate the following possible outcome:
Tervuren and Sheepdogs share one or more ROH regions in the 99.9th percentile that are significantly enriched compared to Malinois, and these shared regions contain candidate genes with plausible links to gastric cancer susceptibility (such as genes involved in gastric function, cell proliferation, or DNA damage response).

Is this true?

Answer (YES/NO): YES